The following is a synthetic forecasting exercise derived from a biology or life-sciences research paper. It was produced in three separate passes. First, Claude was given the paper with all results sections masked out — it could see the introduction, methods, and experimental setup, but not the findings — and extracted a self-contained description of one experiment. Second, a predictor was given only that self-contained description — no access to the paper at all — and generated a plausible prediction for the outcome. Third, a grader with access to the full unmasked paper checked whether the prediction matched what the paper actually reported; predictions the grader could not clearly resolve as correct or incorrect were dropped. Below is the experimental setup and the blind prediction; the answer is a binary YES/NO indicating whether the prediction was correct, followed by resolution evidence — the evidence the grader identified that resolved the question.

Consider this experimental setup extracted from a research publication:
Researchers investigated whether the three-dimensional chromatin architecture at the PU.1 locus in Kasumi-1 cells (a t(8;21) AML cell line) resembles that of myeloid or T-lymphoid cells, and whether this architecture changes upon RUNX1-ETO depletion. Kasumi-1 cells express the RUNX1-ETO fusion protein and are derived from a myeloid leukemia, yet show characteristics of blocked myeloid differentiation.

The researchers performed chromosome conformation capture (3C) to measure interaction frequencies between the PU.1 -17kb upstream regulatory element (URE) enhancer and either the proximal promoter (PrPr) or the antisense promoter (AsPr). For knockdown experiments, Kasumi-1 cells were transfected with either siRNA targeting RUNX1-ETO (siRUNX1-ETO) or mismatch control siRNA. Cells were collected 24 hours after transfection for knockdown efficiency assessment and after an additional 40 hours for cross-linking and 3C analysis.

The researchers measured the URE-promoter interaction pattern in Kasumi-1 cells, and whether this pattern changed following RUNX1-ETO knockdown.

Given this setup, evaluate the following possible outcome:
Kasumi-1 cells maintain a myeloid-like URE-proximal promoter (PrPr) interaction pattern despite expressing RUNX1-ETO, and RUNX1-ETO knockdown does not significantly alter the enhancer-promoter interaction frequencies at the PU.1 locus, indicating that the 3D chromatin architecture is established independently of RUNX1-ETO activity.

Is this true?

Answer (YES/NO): NO